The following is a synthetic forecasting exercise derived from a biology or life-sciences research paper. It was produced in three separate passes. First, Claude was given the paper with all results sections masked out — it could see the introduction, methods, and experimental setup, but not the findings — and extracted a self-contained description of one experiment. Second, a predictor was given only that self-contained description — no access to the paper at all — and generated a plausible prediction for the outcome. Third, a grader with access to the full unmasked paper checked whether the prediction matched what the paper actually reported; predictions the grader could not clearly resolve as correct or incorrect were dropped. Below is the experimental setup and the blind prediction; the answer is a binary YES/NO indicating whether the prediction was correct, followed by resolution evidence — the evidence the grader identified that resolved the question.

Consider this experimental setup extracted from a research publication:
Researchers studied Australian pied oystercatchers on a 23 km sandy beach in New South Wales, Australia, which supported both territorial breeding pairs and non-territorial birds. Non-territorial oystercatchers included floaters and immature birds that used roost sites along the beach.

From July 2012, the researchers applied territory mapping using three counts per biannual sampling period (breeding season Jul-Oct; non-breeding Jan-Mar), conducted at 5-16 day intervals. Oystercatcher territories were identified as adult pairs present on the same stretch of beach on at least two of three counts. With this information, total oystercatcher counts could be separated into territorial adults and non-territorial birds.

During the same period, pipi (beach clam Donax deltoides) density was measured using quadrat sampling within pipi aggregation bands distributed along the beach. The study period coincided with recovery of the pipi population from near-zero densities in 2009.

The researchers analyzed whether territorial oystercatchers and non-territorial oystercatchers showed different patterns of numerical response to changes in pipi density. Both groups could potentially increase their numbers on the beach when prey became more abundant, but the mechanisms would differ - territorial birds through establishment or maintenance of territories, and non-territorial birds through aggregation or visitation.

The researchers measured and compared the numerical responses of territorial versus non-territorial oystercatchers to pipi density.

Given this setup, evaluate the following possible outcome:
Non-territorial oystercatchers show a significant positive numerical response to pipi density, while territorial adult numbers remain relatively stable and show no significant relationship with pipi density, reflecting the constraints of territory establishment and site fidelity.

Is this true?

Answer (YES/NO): NO